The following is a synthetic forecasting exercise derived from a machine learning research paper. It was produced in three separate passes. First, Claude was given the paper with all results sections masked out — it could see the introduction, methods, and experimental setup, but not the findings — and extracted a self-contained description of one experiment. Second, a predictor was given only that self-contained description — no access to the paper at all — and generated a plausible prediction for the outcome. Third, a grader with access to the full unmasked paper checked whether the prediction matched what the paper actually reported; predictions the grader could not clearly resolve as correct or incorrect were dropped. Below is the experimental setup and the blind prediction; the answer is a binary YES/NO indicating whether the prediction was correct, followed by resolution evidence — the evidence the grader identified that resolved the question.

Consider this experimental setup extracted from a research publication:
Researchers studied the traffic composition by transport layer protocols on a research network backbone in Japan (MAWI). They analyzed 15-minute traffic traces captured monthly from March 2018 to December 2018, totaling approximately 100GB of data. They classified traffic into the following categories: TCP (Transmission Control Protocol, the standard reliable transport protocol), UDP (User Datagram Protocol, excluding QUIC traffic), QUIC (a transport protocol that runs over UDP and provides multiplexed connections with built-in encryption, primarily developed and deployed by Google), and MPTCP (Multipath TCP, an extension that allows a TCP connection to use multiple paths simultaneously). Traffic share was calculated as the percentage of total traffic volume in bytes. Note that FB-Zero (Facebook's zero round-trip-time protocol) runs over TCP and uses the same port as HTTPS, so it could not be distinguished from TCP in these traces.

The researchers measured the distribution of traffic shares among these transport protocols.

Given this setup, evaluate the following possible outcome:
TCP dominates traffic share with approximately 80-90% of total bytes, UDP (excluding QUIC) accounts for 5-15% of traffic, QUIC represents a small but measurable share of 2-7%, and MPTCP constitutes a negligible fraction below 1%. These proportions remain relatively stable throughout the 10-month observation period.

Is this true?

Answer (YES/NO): NO